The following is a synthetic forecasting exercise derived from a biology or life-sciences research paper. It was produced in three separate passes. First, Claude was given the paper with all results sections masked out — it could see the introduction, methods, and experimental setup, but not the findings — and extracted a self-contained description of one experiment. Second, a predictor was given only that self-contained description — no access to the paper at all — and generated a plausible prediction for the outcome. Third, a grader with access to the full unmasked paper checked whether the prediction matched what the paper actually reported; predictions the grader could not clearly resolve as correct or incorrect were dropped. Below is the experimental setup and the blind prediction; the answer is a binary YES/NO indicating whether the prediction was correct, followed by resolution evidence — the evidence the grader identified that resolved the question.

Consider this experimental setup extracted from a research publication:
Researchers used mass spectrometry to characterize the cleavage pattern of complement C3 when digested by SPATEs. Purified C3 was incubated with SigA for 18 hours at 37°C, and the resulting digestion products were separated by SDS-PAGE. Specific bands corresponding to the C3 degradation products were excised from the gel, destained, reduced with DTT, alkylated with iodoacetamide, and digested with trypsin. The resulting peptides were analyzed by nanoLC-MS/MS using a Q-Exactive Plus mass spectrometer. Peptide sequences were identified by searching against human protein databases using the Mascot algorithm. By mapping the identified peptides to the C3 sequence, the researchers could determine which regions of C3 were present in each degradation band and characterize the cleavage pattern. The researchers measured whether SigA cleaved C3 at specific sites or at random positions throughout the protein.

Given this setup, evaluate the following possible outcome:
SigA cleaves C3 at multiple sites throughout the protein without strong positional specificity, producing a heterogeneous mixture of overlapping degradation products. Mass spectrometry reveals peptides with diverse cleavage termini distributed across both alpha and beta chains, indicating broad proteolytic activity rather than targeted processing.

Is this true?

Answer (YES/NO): NO